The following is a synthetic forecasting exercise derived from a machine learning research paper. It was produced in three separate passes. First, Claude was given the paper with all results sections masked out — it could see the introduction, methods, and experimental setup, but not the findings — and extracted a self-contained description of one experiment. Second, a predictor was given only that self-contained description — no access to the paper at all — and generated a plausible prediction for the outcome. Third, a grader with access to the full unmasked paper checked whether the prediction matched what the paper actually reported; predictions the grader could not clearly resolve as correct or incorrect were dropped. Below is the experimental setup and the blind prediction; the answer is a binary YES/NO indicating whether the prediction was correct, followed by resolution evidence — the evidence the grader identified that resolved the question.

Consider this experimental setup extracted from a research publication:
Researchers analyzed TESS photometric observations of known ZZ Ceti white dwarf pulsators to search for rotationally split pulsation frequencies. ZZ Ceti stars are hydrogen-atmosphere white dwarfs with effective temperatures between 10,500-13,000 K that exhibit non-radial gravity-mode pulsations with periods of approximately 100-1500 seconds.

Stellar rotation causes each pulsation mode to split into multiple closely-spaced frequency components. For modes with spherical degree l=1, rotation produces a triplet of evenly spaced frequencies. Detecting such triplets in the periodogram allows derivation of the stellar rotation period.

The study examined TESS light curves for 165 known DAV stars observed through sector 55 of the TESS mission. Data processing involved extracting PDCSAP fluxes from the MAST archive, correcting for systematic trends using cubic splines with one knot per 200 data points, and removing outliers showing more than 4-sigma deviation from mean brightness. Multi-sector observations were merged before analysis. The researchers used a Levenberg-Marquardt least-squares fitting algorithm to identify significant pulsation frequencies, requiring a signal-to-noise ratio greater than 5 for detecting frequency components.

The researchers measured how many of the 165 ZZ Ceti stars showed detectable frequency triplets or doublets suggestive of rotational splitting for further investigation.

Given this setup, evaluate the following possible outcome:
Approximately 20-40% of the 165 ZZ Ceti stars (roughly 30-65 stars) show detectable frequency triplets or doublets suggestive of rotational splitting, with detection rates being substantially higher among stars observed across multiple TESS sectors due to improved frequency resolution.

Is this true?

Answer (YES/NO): NO